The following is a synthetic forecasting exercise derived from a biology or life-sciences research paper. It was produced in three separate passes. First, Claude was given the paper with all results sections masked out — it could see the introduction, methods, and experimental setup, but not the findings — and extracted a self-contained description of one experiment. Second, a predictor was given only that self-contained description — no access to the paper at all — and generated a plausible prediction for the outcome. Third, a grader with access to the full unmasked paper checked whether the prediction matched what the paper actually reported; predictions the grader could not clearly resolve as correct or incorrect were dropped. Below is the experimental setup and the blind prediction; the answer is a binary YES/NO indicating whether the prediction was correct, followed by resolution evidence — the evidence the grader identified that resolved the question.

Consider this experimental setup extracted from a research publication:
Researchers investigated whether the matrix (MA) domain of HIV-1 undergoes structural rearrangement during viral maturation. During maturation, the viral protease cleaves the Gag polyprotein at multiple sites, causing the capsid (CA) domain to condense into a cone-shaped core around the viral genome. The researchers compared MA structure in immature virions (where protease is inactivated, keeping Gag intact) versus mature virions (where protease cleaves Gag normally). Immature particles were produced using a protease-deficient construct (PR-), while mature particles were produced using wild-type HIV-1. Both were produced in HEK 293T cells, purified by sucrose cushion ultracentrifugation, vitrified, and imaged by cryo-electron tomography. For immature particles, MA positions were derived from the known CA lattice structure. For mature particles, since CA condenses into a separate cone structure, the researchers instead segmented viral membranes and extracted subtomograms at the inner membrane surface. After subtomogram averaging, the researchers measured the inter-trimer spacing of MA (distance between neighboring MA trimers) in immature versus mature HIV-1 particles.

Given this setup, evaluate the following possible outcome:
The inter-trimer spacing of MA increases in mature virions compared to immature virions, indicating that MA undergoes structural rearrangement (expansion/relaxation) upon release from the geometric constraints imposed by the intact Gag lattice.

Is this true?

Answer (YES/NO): NO